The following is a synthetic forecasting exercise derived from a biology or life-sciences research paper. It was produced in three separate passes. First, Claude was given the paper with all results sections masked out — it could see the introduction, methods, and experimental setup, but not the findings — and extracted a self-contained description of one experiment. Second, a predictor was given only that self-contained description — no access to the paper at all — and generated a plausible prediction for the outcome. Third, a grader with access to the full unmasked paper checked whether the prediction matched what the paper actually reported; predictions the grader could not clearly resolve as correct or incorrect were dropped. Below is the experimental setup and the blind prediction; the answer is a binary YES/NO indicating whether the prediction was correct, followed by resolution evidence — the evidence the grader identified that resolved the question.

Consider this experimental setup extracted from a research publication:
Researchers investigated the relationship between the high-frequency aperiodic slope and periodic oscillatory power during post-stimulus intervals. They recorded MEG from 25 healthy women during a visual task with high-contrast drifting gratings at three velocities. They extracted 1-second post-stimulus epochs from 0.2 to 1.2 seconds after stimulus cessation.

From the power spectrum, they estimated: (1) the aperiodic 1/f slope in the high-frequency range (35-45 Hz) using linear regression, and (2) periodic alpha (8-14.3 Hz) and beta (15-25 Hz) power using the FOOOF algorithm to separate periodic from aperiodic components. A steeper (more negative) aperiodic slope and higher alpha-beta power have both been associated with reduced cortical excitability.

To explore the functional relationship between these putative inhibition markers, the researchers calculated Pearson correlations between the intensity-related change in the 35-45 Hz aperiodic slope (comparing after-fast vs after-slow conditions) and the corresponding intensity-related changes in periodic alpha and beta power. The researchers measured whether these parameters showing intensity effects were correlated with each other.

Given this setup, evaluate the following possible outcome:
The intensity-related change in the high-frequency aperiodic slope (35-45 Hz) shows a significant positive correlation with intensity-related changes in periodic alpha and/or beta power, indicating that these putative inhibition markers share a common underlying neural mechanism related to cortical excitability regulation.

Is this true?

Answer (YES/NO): YES